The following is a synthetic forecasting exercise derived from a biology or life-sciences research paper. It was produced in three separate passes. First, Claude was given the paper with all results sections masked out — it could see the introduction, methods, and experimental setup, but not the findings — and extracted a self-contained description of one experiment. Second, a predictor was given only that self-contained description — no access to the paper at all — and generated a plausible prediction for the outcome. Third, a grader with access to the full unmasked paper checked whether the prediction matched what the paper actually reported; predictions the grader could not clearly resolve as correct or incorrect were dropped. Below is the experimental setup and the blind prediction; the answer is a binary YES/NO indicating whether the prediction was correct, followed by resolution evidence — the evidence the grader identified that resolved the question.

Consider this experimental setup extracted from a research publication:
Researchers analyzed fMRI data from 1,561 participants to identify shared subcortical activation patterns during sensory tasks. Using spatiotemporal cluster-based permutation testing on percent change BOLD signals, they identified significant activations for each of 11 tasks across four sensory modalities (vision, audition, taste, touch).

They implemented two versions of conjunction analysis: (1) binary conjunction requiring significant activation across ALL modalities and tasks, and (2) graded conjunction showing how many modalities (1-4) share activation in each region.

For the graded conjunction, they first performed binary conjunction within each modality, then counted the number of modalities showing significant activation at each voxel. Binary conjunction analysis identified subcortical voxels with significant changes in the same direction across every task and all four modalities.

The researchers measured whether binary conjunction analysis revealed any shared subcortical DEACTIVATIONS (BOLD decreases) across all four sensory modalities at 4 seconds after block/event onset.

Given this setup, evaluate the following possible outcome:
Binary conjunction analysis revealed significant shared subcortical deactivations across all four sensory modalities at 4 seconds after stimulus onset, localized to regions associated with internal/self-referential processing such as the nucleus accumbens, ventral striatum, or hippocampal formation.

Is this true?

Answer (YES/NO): NO